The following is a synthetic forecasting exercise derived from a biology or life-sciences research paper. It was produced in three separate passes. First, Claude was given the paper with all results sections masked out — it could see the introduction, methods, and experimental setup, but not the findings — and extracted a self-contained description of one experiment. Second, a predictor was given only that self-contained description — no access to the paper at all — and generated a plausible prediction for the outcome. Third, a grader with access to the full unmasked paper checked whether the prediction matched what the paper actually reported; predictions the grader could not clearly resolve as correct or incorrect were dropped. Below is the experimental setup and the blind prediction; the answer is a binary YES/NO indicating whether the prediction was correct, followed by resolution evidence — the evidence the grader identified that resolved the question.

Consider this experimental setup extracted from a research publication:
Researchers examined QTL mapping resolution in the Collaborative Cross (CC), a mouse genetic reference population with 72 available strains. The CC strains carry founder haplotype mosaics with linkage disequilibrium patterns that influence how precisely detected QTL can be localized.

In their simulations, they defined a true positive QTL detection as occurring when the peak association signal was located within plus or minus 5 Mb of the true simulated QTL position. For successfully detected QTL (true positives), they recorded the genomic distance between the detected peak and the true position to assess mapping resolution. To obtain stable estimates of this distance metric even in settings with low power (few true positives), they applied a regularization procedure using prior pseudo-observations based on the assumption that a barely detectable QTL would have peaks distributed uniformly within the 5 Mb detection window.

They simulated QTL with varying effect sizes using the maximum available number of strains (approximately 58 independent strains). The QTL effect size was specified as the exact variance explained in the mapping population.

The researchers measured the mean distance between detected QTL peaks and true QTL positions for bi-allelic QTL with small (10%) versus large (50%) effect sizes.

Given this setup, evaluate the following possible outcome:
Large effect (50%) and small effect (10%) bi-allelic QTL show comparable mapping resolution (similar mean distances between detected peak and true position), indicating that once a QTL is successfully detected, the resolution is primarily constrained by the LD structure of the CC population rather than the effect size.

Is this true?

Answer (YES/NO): NO